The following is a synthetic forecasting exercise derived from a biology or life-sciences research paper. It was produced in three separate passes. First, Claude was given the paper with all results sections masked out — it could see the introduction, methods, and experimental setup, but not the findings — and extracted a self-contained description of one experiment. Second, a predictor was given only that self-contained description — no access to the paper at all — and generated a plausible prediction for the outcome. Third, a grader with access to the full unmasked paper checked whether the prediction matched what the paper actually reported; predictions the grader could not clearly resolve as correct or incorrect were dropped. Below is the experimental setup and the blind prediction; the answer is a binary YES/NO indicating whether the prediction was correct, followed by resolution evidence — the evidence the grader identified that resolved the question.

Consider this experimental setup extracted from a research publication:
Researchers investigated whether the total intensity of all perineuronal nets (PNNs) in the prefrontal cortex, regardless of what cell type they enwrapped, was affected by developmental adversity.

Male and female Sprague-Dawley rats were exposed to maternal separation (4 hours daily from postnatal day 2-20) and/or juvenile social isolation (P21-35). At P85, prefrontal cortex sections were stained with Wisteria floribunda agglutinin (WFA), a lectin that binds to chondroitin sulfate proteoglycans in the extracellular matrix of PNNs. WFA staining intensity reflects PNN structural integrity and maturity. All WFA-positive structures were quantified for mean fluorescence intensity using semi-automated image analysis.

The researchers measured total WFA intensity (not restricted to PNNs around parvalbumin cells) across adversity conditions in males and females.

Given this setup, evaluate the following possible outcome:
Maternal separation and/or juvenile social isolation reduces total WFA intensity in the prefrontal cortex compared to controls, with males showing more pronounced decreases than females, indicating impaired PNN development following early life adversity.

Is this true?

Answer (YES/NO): NO